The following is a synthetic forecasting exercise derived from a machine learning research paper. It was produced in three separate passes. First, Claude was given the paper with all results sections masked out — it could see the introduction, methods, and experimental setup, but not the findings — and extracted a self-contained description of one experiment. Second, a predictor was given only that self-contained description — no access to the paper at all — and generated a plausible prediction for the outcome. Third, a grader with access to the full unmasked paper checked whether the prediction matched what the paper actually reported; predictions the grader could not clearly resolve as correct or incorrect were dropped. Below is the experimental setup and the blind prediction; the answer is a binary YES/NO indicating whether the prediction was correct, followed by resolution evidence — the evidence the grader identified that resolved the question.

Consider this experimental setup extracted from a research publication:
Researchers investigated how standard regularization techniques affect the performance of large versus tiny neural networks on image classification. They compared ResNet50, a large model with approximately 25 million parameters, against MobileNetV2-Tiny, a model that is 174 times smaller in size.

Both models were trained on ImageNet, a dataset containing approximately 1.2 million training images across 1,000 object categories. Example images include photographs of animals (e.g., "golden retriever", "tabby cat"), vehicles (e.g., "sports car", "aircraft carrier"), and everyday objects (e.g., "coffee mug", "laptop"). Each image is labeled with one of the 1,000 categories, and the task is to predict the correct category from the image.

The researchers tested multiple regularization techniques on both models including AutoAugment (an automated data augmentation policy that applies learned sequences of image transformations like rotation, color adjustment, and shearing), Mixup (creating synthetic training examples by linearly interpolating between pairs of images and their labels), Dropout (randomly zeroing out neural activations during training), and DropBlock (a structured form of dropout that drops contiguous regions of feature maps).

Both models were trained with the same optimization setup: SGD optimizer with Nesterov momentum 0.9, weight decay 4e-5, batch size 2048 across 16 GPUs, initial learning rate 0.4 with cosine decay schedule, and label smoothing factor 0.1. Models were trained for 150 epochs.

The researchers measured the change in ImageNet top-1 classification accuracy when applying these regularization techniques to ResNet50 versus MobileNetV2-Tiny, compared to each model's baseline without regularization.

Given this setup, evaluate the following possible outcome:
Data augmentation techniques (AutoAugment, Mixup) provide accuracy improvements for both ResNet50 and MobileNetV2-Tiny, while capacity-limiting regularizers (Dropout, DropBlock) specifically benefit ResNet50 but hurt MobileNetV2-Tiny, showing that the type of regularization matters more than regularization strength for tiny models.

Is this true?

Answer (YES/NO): NO